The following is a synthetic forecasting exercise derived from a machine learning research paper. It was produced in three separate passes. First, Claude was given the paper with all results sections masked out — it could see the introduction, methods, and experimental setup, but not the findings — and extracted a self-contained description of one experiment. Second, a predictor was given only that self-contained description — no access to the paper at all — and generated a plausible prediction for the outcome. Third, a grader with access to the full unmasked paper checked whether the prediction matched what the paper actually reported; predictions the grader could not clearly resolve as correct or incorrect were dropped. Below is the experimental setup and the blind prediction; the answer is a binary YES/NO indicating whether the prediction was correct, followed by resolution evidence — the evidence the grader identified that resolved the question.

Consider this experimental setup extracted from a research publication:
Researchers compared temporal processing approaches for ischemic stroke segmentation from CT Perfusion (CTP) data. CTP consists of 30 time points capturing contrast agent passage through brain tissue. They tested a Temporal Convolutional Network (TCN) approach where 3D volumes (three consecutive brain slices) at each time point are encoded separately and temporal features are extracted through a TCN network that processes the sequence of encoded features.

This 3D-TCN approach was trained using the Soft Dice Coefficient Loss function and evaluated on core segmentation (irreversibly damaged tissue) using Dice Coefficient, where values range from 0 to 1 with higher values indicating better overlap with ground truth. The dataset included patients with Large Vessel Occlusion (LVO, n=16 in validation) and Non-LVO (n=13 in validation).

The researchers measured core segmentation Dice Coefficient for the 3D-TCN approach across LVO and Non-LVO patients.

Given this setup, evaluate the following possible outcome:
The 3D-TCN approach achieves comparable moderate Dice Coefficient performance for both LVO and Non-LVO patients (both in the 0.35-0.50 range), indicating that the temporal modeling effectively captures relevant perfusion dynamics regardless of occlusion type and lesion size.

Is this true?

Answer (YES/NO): NO